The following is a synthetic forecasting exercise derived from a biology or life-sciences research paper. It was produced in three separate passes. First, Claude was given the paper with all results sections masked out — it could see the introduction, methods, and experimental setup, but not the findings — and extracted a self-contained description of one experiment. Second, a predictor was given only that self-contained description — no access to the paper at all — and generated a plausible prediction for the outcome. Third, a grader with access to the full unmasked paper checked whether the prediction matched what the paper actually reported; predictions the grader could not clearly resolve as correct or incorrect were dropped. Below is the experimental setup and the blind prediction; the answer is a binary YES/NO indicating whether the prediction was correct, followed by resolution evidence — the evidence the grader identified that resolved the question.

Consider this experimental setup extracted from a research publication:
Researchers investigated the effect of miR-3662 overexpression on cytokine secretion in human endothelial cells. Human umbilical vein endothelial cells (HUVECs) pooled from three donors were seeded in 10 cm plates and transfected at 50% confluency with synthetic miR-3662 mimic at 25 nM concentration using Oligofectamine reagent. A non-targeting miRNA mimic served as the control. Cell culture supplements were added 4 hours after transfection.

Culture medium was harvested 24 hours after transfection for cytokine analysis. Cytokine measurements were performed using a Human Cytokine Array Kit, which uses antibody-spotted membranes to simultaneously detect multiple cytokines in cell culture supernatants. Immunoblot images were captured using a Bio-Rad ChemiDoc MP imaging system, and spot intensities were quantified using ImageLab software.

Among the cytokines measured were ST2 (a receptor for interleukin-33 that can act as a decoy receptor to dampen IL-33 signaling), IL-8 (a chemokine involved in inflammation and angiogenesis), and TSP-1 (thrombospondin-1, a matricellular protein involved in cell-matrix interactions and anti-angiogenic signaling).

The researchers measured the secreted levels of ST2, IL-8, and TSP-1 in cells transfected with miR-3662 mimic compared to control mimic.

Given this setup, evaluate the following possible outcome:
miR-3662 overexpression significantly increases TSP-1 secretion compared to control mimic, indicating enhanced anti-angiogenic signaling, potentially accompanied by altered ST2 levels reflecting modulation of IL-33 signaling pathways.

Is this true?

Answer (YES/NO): NO